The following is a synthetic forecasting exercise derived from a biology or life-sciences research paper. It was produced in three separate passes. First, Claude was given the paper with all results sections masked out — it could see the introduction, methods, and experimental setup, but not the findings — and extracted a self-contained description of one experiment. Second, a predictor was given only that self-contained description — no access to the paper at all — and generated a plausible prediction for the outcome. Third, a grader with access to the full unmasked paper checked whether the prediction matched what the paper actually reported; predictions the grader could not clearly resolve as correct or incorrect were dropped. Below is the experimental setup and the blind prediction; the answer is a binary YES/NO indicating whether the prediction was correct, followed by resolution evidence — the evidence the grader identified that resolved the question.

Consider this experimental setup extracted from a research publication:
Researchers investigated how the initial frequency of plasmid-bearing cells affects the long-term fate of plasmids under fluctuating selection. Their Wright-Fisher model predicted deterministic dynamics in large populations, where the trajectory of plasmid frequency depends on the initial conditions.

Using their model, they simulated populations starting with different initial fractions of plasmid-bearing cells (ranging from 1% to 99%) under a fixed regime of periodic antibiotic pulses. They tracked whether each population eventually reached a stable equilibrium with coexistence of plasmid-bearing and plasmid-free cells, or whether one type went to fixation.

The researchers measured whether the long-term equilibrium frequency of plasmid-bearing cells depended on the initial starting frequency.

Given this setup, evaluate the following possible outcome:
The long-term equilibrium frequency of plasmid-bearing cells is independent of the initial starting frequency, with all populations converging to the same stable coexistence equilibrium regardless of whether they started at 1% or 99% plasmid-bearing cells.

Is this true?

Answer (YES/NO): YES